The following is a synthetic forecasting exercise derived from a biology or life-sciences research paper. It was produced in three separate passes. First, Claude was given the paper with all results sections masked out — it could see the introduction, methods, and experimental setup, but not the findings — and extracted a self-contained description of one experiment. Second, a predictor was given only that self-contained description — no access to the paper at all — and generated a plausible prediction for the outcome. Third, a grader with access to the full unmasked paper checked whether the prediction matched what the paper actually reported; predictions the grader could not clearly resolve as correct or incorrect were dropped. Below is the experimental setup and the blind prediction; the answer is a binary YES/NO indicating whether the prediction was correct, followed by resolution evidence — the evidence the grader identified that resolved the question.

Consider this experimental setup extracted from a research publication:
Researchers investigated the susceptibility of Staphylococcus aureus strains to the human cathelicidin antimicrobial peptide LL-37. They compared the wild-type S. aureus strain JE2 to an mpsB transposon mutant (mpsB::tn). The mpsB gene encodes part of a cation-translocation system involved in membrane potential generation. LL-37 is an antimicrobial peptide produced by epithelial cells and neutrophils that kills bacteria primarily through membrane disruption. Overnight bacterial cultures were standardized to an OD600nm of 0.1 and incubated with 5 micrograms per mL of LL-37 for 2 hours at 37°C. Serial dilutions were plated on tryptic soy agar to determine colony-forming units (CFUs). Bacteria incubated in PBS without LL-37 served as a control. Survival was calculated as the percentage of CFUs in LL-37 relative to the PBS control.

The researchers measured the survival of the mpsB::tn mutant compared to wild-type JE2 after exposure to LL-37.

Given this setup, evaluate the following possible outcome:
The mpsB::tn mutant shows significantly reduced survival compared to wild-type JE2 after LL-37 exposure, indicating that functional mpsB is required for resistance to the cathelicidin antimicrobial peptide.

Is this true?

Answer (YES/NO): NO